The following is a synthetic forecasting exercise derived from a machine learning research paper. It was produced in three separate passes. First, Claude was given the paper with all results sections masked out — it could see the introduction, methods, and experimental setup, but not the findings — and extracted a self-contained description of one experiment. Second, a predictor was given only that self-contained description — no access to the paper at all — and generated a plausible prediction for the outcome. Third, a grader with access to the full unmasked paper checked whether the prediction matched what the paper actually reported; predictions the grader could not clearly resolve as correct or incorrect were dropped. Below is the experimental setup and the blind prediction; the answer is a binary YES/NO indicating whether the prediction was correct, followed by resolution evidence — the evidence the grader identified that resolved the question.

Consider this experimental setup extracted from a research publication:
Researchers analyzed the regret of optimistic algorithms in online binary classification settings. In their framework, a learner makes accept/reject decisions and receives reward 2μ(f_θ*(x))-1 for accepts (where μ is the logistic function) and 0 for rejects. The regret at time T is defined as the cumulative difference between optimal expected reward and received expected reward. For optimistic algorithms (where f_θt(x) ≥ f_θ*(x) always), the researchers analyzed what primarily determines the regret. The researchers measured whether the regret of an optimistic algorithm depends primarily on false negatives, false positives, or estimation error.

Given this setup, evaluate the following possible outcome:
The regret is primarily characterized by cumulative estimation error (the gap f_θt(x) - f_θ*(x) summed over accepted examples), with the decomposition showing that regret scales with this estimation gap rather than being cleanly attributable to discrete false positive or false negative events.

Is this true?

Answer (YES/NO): YES